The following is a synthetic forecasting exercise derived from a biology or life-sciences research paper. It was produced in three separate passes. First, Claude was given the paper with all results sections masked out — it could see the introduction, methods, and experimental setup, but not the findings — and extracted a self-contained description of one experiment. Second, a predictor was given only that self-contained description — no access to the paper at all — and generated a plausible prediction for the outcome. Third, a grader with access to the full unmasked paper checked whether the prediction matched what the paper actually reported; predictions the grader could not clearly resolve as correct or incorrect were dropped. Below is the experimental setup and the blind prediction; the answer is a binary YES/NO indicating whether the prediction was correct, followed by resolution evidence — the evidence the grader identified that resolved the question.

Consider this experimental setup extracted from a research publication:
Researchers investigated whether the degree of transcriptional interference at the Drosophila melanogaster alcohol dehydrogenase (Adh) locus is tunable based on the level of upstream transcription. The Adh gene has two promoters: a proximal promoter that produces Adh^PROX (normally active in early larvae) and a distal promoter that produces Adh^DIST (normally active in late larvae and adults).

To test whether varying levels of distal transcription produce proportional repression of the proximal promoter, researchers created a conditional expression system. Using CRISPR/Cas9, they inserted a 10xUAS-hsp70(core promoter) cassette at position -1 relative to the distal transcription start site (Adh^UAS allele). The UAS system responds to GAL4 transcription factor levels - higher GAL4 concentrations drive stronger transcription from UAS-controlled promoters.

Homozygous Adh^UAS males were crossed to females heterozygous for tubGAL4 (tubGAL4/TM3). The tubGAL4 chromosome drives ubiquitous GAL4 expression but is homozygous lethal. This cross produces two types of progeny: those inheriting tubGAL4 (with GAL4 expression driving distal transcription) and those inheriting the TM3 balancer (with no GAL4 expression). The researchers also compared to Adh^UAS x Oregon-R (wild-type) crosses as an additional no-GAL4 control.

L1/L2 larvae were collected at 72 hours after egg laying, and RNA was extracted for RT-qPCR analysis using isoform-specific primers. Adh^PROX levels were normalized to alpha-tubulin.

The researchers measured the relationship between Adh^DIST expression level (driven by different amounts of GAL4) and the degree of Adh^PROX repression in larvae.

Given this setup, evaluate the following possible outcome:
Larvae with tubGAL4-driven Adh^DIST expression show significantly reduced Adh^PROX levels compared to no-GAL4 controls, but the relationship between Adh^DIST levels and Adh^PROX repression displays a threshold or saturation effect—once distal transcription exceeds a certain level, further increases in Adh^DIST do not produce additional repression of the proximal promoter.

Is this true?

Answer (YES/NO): NO